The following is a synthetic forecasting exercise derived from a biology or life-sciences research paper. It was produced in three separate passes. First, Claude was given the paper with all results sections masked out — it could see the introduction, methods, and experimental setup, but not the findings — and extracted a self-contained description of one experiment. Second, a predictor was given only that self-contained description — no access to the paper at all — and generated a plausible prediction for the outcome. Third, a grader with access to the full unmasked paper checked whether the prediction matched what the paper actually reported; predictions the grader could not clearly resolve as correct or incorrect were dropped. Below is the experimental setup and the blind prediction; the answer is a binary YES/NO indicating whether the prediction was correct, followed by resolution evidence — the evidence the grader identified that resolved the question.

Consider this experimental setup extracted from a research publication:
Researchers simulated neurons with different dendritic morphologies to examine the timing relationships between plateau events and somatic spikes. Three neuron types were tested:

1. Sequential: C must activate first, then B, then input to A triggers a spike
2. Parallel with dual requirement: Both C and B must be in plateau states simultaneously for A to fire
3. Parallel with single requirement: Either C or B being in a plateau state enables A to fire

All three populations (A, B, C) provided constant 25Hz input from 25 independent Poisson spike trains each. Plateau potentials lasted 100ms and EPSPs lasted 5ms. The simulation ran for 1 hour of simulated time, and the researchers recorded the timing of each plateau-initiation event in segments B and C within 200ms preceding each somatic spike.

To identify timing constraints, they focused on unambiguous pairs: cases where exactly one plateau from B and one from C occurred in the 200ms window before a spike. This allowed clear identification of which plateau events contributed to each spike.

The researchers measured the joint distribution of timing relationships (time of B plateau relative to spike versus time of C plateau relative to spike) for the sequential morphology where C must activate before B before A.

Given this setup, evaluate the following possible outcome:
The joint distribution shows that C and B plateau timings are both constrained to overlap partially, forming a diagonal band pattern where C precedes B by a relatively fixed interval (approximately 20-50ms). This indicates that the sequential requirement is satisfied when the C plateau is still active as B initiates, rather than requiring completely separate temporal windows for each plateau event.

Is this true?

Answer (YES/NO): NO